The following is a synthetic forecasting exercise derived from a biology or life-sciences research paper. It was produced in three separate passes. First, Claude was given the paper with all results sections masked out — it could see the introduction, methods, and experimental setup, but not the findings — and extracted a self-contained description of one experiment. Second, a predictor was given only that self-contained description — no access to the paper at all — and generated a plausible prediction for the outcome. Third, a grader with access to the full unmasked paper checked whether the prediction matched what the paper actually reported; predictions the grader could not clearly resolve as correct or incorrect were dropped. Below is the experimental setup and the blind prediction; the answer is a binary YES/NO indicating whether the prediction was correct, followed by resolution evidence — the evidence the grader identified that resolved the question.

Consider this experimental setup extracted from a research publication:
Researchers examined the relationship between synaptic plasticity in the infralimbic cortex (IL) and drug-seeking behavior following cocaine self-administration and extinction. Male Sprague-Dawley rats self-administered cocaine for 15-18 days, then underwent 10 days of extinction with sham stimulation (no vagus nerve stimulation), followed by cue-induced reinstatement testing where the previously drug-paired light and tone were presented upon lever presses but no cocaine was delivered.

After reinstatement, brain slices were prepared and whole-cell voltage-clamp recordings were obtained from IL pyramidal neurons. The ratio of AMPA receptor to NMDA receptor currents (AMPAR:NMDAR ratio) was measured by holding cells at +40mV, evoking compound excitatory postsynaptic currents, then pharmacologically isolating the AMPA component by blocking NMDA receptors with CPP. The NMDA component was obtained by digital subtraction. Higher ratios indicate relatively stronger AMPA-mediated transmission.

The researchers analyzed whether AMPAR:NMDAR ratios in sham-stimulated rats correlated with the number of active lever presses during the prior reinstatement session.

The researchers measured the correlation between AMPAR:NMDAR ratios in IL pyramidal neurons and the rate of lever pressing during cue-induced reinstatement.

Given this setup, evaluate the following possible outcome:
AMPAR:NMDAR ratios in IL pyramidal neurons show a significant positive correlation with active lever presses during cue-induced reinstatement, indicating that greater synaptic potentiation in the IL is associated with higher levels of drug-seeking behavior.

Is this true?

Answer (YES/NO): NO